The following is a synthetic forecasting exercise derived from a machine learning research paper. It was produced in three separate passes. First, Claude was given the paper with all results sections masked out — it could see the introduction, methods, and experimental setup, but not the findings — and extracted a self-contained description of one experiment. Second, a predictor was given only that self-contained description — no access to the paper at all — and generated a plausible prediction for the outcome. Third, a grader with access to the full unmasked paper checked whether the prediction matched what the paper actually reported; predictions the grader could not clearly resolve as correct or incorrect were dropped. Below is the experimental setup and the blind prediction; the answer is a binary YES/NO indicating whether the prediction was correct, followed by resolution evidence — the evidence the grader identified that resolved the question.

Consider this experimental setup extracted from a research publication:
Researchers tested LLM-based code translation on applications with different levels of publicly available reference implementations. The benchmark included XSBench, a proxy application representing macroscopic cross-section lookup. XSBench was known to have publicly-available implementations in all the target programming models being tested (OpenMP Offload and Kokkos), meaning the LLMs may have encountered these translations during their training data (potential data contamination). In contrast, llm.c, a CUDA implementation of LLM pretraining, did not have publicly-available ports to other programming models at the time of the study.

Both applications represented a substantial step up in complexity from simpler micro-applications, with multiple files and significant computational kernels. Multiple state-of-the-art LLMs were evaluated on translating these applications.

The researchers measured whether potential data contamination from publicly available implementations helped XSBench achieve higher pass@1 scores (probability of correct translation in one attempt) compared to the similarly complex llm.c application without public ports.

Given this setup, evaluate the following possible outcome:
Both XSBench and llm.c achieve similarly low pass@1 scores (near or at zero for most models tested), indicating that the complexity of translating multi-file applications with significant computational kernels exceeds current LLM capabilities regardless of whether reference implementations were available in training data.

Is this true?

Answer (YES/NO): YES